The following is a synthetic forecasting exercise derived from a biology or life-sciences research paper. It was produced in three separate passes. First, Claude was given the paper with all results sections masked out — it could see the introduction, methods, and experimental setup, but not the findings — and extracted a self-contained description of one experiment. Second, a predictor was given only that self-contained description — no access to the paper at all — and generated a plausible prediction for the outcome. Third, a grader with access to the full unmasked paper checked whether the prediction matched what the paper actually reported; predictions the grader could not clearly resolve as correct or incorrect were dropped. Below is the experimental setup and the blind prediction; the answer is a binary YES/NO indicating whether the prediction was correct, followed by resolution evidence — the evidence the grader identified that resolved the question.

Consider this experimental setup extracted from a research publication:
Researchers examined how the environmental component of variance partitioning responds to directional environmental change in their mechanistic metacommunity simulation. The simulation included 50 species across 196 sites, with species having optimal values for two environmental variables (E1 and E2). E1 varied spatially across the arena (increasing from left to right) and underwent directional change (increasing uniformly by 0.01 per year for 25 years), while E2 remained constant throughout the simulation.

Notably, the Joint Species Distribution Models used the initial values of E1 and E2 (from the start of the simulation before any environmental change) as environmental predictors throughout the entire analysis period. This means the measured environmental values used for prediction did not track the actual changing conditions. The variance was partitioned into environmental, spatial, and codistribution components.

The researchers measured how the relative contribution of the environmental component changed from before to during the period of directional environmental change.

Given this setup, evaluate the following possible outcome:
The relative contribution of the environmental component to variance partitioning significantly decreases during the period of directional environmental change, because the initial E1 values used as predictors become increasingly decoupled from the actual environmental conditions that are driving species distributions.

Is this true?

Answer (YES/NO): NO